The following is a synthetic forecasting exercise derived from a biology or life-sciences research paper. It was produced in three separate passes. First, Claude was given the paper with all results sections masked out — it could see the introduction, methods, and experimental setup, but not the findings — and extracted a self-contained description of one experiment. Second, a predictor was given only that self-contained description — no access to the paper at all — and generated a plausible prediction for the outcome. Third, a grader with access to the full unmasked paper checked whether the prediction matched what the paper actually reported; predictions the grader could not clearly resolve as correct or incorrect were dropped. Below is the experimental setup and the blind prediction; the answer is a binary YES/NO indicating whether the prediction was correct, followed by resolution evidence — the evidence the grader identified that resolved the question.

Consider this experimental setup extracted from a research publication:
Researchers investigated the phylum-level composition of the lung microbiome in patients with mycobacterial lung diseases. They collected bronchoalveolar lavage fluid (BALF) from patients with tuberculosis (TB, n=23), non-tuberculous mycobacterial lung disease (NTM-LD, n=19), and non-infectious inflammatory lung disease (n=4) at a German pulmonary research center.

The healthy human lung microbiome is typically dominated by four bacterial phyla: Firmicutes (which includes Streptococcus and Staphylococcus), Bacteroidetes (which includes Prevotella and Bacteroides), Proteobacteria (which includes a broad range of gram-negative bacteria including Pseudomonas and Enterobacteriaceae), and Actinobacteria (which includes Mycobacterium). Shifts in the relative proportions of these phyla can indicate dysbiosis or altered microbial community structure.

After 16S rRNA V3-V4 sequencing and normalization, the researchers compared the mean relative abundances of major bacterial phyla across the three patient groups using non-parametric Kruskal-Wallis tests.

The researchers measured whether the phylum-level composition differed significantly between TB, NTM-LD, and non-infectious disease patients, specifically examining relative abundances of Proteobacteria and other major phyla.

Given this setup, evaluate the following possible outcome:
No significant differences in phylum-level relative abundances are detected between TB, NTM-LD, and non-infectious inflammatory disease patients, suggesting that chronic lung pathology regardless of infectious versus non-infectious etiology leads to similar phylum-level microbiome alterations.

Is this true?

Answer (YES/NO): YES